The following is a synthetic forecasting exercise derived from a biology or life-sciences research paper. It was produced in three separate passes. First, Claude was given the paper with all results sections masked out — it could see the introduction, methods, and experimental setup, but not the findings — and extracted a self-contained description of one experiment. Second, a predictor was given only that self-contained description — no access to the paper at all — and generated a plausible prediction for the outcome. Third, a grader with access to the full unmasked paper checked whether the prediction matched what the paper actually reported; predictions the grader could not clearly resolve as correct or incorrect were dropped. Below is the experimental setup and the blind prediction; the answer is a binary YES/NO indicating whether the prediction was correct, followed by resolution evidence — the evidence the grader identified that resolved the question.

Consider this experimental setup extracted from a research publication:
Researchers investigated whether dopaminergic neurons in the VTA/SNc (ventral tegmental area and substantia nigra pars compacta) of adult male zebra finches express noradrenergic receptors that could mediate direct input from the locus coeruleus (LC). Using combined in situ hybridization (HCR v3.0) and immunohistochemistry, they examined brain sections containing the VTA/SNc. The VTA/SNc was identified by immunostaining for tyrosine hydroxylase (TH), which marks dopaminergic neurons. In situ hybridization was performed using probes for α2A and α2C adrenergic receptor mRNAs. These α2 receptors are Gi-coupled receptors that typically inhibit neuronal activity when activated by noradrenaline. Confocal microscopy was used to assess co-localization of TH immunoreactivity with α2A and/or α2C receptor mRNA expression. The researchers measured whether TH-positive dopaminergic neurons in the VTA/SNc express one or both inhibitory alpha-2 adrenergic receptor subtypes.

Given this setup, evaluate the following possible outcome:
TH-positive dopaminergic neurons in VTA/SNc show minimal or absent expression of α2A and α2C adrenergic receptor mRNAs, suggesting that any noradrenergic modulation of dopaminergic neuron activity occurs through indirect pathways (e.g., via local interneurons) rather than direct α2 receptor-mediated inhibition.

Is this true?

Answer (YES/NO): NO